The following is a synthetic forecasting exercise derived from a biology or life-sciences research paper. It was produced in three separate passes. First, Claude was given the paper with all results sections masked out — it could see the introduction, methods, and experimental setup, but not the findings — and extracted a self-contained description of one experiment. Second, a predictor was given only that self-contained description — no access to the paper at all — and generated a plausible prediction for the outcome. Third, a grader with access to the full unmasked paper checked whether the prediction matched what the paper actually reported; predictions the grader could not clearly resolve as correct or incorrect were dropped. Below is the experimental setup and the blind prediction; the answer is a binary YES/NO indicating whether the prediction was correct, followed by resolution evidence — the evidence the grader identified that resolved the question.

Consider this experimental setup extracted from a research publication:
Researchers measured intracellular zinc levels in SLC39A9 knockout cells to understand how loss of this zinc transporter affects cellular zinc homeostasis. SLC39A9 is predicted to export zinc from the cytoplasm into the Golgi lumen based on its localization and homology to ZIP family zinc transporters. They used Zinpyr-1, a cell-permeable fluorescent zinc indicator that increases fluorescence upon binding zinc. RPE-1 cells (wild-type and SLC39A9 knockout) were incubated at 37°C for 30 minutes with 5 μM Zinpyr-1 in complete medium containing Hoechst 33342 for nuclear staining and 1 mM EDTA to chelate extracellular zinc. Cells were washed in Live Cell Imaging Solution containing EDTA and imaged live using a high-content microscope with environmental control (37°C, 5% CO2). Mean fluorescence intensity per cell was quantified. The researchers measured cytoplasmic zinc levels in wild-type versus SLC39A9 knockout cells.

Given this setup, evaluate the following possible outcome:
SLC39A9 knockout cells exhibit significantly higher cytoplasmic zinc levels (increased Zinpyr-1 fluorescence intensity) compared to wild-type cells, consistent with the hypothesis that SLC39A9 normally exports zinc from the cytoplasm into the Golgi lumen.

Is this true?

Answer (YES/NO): NO